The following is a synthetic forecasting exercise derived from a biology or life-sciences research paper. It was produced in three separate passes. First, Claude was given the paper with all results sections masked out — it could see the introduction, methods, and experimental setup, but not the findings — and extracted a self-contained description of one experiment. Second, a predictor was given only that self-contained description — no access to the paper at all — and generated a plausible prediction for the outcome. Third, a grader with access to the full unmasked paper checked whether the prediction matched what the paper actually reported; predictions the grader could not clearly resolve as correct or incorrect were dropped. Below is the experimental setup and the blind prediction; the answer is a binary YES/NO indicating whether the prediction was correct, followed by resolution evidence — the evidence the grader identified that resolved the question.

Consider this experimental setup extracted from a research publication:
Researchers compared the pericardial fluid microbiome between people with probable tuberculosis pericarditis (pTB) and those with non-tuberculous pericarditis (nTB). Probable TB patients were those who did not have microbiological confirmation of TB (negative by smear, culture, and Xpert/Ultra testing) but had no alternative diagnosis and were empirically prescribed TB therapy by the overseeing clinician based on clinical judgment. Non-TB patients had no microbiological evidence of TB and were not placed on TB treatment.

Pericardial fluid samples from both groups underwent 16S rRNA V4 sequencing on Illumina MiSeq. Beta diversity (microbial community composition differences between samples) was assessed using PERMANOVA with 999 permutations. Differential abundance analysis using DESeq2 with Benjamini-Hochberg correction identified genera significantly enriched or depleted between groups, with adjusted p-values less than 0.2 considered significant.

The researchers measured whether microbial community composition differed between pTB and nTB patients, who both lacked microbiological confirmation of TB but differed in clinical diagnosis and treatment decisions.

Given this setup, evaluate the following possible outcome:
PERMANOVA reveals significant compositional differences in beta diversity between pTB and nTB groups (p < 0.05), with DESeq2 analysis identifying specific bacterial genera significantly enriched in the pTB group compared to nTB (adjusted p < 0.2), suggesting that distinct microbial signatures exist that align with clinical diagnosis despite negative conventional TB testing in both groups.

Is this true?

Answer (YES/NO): YES